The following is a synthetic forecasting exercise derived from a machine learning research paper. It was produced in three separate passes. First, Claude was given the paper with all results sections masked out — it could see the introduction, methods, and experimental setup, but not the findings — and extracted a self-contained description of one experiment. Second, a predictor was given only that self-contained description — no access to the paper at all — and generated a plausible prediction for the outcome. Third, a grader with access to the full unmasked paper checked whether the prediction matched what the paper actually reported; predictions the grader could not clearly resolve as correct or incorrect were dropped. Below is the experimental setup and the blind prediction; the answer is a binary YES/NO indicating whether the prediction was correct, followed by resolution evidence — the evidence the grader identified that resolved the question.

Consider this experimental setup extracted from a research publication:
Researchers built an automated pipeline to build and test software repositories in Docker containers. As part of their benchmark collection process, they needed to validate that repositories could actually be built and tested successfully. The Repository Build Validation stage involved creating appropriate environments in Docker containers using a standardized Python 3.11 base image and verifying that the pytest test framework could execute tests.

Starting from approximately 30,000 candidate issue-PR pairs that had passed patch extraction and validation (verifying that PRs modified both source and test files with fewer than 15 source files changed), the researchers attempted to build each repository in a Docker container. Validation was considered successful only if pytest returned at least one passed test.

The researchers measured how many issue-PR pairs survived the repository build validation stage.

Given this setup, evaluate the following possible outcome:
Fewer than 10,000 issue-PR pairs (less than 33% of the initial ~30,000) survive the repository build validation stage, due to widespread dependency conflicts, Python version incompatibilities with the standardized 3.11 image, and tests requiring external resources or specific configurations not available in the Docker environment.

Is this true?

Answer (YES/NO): YES